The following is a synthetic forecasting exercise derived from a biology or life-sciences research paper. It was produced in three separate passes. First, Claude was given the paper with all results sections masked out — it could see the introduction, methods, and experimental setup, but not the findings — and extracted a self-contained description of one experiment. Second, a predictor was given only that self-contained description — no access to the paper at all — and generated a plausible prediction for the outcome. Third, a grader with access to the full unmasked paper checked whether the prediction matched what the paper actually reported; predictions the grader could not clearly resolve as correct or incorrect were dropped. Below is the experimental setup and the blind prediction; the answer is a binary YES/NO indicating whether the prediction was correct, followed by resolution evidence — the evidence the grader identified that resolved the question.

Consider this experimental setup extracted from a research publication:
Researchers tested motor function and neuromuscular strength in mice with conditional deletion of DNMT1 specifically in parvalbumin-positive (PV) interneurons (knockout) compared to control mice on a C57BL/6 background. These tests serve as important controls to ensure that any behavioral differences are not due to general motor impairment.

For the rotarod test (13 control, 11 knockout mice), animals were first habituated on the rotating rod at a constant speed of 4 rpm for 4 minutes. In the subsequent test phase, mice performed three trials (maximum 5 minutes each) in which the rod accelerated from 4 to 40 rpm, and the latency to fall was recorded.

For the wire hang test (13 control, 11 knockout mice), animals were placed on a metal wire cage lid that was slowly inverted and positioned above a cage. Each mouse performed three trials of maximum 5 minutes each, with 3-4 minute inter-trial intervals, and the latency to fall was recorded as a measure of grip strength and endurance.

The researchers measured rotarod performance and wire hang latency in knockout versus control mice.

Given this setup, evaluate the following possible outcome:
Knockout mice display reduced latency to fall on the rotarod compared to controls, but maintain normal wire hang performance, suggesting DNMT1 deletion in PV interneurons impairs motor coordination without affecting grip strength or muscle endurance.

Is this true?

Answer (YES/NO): NO